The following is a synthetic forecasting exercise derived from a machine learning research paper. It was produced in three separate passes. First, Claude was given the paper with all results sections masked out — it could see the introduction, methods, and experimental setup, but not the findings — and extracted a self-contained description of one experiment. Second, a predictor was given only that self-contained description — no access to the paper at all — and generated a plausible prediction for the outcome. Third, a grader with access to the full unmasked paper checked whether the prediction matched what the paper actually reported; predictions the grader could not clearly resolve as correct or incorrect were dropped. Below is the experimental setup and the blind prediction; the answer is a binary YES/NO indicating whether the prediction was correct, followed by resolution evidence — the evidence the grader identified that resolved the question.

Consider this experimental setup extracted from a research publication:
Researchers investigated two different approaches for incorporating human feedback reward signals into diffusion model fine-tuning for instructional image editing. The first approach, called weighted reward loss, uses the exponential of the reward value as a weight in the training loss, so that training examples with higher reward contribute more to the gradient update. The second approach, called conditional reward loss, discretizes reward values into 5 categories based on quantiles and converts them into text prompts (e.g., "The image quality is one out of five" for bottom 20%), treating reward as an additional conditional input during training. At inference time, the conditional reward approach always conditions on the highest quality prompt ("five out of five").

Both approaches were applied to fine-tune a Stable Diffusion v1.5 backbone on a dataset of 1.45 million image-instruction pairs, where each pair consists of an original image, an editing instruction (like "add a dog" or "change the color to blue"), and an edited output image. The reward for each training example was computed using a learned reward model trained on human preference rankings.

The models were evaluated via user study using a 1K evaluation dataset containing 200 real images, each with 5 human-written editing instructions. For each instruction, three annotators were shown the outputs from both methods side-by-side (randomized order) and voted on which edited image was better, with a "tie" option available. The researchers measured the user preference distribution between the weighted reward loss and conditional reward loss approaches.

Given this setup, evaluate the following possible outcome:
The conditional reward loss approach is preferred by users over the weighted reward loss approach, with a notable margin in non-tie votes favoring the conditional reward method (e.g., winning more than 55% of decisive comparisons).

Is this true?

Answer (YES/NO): NO